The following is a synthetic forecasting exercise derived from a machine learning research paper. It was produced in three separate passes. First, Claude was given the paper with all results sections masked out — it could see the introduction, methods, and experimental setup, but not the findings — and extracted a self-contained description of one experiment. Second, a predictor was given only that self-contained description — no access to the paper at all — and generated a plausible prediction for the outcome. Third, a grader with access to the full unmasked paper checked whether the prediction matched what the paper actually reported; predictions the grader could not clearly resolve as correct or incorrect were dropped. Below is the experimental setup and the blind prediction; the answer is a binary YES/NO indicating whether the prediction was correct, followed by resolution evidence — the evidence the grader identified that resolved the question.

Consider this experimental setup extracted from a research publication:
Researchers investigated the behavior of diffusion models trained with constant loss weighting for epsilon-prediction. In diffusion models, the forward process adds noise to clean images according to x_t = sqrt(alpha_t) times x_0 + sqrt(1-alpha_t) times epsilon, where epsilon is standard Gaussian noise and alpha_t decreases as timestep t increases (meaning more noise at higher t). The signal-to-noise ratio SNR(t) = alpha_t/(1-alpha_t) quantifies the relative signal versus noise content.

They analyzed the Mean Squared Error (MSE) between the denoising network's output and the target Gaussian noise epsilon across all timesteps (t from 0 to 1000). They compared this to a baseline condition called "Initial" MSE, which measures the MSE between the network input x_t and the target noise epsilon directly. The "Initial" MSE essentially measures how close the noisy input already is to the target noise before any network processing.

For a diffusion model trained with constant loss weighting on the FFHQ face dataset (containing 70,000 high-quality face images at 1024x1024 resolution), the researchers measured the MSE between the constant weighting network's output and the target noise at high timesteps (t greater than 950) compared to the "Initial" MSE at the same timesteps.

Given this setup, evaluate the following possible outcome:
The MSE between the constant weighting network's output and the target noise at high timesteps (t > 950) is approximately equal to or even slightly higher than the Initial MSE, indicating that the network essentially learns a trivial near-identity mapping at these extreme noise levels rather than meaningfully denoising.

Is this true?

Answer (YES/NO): YES